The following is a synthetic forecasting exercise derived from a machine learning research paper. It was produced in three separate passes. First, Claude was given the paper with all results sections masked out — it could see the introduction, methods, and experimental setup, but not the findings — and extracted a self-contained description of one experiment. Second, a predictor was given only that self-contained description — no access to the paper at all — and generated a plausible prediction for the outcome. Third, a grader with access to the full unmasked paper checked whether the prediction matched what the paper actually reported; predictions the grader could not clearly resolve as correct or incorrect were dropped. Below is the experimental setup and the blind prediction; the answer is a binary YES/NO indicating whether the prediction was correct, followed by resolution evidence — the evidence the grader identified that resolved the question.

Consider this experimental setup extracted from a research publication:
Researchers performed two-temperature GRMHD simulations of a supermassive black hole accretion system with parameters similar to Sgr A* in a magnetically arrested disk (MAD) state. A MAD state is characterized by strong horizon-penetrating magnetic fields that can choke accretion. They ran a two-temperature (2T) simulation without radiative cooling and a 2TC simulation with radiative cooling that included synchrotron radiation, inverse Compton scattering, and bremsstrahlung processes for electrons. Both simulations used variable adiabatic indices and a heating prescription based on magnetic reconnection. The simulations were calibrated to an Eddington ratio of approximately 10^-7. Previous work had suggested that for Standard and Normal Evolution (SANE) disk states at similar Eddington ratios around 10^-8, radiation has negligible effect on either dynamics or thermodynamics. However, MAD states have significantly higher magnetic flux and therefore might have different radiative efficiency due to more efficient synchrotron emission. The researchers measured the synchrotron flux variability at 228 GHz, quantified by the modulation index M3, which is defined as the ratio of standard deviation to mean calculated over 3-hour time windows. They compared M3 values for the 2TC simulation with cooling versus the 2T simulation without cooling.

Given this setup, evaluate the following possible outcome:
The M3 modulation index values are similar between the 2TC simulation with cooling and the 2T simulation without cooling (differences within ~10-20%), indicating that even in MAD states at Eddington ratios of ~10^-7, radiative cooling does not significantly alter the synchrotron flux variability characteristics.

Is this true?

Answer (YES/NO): NO